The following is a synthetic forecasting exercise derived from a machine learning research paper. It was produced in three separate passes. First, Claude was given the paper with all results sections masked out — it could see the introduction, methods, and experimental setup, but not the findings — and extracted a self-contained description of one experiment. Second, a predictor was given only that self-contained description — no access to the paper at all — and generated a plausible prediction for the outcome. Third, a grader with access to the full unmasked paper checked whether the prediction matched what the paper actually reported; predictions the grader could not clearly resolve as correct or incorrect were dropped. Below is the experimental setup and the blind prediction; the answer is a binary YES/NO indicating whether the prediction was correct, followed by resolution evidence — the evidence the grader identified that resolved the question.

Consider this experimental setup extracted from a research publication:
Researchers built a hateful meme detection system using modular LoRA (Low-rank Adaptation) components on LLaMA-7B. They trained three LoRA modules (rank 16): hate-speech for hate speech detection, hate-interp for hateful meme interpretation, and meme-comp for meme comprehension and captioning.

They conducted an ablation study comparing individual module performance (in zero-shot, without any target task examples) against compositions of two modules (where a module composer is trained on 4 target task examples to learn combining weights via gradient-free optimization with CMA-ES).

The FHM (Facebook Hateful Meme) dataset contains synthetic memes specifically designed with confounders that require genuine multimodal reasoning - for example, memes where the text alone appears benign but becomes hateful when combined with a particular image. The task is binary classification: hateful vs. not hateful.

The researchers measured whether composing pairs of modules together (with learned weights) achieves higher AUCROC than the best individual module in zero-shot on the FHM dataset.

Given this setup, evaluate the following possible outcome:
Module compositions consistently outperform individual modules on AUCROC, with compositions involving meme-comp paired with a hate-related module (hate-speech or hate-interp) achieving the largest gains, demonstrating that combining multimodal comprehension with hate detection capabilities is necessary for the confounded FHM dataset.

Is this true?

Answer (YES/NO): NO